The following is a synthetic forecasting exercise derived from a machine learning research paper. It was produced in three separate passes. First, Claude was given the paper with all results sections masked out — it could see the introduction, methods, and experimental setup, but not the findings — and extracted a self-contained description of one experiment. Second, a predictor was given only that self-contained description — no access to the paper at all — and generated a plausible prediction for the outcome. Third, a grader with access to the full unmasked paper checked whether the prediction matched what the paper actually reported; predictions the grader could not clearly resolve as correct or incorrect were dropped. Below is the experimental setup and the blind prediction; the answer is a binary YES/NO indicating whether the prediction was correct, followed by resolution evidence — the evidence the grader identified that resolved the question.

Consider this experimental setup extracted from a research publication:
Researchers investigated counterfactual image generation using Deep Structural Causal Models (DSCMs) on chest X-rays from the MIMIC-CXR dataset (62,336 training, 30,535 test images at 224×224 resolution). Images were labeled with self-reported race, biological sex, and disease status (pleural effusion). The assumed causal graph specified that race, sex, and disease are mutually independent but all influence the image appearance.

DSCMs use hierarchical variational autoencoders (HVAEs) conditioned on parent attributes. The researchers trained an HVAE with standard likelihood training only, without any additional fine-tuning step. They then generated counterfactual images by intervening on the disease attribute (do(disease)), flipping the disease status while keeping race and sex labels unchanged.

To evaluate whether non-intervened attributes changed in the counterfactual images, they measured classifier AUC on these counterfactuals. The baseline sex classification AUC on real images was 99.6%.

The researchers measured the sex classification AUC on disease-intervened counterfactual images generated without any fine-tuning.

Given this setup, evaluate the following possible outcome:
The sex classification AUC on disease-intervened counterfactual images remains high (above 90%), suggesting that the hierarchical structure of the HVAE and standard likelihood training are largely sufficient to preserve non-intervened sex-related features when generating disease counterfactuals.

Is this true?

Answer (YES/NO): YES